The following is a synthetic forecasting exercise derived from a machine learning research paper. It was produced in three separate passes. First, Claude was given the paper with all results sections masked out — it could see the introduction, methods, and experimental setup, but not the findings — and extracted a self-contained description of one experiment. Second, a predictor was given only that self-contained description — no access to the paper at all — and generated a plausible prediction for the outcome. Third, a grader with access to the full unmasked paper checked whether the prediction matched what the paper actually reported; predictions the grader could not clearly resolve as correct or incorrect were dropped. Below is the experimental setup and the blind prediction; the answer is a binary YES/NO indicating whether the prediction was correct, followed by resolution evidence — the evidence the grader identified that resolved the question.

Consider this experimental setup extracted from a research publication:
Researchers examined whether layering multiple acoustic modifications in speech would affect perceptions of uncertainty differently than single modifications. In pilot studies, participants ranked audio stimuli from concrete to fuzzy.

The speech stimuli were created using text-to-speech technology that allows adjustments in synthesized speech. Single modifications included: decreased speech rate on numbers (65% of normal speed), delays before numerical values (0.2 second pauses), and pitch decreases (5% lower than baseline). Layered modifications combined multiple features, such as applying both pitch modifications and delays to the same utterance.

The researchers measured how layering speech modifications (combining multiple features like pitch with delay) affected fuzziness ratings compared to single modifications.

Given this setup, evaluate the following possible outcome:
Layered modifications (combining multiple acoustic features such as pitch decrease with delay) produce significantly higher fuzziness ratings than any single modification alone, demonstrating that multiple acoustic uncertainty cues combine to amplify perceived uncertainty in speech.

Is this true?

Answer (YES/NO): YES